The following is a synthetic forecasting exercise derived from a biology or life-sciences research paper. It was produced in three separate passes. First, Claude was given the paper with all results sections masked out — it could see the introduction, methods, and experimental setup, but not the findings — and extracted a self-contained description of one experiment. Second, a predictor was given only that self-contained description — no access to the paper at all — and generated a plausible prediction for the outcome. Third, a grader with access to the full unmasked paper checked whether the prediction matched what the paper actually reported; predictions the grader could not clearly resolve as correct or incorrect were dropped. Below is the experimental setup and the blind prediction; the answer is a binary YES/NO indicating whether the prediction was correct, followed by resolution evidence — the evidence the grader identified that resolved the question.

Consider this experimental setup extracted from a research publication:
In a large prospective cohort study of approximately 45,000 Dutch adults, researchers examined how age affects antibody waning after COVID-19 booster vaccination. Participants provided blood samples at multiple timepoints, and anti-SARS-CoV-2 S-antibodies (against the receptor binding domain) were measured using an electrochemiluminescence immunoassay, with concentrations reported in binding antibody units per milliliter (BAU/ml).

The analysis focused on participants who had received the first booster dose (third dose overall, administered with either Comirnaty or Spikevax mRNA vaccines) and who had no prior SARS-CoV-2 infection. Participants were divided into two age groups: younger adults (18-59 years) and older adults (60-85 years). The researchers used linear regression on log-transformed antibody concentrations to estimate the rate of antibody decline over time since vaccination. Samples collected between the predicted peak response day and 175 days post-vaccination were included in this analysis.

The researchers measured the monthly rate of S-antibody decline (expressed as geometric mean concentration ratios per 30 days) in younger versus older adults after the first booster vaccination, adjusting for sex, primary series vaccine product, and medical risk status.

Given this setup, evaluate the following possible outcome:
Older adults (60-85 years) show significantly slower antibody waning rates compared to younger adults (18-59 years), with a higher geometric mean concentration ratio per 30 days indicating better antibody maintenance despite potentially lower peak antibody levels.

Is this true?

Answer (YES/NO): YES